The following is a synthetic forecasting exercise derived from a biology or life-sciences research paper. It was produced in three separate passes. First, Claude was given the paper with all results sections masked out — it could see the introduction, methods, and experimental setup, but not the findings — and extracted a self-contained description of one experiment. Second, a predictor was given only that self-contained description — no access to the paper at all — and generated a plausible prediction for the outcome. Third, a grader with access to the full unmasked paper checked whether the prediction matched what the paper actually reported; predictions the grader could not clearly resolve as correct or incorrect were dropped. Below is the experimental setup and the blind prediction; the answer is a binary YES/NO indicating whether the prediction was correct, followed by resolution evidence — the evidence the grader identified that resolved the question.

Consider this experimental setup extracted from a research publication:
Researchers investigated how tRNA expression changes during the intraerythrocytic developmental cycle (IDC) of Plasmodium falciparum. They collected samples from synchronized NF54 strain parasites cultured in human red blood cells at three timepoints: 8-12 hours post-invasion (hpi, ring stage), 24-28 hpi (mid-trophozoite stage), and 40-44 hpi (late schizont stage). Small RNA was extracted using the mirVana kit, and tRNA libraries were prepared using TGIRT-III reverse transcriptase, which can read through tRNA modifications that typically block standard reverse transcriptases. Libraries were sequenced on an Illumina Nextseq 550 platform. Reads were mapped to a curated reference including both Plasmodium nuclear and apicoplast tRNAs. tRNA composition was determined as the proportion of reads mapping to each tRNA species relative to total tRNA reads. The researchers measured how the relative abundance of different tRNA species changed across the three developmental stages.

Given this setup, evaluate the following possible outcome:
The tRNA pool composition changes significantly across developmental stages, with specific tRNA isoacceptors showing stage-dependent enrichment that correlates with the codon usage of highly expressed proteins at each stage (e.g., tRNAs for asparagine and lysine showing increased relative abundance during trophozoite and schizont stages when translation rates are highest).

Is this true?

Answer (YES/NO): NO